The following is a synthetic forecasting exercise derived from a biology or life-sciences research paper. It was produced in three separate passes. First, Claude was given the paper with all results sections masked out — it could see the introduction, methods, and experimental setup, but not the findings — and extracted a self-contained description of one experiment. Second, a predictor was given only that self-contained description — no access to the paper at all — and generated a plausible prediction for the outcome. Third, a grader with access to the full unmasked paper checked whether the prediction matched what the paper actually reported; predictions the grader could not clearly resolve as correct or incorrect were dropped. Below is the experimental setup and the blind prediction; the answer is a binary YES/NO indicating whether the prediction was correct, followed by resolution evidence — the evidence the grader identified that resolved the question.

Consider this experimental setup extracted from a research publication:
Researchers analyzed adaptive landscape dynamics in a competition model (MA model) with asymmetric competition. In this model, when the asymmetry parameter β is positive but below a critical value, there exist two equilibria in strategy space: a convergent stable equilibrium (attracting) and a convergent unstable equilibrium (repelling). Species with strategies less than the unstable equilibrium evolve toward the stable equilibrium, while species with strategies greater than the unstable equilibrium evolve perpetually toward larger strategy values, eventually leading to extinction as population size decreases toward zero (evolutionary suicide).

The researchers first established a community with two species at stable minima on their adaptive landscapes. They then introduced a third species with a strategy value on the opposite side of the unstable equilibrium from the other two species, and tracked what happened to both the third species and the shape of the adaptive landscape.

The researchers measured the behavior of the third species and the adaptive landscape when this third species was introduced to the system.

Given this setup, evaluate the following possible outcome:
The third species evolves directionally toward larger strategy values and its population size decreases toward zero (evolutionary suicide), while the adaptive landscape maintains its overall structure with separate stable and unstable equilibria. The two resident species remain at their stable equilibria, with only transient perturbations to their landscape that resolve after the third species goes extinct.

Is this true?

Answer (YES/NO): NO